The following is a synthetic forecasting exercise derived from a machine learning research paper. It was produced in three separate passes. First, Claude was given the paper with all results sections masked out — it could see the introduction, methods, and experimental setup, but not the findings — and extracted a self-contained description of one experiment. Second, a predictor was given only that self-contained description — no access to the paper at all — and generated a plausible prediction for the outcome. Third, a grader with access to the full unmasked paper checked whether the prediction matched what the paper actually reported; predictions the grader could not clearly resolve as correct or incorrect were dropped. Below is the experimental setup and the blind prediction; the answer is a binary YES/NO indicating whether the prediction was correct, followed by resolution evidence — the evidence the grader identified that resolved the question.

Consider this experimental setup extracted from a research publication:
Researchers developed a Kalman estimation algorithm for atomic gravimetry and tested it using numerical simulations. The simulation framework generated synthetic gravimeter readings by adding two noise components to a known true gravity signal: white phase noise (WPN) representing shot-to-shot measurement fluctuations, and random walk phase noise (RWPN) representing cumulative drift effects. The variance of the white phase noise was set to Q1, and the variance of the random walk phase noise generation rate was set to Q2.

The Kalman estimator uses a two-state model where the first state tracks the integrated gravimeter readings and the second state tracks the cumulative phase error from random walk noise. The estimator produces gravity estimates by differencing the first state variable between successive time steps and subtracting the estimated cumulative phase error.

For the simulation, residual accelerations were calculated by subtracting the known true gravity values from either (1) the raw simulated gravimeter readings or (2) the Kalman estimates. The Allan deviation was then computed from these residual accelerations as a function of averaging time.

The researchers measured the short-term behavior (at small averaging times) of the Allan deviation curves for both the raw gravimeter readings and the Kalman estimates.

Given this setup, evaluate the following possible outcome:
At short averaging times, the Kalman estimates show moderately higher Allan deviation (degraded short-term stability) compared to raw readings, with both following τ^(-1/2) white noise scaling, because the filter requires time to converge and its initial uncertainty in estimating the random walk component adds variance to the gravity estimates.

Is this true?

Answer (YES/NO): NO